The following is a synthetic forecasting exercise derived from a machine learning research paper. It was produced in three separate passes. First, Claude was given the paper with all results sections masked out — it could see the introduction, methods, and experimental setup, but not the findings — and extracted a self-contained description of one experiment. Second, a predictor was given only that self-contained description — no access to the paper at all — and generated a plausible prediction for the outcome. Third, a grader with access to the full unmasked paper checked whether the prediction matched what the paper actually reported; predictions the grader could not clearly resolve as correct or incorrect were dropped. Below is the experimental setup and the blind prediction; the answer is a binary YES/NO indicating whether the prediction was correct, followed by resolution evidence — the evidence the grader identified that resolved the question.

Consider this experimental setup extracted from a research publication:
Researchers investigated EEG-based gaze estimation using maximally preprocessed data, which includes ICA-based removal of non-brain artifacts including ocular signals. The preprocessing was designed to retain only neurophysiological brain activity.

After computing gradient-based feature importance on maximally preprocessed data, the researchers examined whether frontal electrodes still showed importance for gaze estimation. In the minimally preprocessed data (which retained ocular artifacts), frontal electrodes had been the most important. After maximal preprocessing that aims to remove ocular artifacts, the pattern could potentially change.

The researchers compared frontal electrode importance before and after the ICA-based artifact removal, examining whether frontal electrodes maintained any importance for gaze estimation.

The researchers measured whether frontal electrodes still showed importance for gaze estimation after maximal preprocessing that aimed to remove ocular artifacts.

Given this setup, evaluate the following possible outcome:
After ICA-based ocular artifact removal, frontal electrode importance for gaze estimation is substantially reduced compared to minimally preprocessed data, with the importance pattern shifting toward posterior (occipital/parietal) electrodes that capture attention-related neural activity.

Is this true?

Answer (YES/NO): NO